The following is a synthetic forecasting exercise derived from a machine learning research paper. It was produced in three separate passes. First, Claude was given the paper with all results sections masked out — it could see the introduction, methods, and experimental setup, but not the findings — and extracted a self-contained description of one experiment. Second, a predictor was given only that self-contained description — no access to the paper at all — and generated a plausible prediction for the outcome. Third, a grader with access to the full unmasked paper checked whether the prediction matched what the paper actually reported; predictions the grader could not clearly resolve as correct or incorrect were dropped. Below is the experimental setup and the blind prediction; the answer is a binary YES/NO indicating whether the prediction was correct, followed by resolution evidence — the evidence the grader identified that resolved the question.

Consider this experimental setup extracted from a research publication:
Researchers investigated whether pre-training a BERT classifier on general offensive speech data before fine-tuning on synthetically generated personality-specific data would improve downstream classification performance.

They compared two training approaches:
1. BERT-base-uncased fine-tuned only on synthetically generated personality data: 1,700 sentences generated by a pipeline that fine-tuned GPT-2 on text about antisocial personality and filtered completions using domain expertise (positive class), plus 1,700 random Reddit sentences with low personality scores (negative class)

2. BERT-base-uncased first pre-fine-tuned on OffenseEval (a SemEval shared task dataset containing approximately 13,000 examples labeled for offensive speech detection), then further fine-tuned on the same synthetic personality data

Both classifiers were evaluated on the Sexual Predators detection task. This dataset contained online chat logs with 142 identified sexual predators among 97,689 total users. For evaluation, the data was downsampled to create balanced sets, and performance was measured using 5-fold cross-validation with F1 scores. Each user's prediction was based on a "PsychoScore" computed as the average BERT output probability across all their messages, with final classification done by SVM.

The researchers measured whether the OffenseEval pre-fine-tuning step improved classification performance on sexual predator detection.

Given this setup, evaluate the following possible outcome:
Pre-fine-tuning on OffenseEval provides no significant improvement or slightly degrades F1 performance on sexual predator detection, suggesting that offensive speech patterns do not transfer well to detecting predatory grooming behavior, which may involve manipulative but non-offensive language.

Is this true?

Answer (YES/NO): NO